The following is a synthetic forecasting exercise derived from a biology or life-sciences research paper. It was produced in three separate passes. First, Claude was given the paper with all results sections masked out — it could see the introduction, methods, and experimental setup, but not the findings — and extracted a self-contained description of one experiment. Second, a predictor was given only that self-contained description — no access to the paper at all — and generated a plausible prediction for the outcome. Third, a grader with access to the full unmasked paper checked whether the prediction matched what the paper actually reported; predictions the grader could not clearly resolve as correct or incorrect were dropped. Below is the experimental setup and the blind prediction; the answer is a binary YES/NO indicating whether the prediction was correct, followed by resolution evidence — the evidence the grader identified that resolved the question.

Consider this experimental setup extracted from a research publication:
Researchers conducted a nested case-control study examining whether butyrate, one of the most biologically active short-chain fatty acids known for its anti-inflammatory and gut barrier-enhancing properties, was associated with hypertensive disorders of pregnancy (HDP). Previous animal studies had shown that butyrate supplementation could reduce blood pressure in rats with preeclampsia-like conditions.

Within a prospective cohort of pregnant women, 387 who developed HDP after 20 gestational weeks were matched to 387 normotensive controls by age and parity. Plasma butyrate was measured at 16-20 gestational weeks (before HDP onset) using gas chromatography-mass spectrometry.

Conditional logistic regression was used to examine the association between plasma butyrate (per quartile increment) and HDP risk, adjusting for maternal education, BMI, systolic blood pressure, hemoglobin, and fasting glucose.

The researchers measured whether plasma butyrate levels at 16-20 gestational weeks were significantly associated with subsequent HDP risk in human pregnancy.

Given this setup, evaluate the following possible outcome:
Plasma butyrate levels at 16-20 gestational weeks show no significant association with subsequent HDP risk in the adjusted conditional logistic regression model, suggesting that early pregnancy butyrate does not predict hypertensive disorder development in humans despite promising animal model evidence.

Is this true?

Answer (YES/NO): YES